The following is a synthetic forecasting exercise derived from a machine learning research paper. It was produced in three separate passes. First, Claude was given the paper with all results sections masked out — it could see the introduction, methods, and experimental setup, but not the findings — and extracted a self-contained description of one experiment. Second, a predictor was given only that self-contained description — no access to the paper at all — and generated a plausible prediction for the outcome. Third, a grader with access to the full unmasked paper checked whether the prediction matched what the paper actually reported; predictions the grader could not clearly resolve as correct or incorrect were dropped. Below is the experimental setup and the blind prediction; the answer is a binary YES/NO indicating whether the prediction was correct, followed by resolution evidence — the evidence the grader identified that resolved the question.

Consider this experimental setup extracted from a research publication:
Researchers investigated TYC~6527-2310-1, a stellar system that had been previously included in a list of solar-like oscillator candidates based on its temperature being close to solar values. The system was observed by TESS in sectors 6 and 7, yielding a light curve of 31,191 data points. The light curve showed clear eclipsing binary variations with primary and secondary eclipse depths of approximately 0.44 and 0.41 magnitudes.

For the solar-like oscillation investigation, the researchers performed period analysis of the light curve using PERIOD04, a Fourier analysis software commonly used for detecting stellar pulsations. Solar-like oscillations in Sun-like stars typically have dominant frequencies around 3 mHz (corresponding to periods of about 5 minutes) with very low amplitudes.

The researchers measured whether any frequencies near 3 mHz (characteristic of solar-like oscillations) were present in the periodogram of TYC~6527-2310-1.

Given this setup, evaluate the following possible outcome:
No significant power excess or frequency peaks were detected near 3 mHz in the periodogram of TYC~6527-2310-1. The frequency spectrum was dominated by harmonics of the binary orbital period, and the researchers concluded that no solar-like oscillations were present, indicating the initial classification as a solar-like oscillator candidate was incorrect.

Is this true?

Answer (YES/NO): NO